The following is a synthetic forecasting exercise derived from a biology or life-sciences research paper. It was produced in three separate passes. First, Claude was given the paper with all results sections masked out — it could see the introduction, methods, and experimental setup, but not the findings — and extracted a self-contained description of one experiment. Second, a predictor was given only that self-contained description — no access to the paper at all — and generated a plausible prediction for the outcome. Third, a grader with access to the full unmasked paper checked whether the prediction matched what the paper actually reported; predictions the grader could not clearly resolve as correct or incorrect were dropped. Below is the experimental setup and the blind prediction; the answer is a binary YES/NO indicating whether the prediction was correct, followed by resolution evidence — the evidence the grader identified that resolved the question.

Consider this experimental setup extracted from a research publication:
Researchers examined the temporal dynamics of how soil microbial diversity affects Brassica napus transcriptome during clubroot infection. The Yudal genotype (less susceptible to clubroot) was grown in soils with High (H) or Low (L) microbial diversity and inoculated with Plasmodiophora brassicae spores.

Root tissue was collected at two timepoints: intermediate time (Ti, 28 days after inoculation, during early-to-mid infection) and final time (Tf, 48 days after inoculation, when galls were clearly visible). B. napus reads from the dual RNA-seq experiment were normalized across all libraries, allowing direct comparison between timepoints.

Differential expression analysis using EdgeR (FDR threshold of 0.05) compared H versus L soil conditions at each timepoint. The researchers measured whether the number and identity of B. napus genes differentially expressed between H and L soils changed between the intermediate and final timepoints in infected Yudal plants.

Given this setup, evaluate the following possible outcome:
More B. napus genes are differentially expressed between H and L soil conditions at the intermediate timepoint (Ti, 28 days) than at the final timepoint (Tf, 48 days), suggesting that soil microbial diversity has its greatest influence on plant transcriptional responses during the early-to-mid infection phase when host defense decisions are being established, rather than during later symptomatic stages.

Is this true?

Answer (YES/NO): YES